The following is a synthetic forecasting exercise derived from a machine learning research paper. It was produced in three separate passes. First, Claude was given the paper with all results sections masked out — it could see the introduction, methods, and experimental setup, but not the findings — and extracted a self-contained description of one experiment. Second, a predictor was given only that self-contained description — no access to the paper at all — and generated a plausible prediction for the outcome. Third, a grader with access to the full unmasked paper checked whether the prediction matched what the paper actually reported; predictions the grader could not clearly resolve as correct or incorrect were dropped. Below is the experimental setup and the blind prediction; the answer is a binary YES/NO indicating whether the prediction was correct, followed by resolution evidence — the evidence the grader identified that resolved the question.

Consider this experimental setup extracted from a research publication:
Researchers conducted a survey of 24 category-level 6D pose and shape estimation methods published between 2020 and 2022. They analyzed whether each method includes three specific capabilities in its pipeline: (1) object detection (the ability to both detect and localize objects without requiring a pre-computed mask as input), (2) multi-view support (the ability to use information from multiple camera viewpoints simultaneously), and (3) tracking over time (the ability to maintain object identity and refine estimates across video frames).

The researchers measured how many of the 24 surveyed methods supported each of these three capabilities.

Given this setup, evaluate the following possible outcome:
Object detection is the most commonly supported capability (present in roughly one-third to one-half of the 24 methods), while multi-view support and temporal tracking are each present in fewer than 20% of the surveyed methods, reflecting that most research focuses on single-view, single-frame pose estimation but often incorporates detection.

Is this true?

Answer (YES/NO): NO